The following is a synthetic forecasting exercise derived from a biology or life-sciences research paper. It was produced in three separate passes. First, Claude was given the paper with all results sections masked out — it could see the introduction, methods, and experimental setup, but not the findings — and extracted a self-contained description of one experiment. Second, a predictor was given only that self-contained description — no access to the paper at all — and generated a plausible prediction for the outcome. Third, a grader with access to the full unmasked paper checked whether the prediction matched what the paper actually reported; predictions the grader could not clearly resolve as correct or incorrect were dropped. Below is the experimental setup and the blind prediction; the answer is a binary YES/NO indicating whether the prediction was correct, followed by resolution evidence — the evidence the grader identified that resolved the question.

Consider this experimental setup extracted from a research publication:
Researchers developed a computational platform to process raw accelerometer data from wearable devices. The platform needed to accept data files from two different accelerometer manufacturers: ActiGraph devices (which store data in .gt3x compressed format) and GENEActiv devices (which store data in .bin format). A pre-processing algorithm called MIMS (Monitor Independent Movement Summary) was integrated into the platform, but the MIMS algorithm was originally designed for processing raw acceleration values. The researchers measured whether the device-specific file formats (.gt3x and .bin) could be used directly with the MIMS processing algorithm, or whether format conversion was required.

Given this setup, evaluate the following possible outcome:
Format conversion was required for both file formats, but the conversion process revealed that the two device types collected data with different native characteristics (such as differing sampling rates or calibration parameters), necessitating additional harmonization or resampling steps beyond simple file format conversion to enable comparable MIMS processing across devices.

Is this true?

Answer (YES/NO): NO